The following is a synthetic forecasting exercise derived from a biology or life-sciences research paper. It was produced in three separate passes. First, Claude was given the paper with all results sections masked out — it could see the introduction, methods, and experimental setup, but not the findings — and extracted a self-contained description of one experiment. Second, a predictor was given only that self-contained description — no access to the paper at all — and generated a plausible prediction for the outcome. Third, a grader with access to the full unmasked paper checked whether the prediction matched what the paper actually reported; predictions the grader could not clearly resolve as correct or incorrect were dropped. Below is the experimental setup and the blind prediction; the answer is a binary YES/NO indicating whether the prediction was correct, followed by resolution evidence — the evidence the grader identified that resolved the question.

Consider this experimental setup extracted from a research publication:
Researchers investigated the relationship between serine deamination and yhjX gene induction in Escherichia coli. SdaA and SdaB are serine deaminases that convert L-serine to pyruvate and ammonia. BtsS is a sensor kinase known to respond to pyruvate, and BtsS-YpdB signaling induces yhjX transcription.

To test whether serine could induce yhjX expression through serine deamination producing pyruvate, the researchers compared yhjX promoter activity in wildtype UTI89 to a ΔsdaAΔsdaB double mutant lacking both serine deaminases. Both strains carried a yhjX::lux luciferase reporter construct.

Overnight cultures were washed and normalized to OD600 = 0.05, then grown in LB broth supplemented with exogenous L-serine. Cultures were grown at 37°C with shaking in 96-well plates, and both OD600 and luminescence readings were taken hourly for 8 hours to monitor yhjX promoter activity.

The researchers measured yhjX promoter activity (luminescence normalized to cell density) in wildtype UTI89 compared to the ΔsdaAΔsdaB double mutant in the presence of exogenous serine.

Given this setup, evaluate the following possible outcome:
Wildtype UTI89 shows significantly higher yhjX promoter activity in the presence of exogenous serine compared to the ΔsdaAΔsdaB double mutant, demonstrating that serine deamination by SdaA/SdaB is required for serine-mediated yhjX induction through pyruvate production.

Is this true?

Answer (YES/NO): YES